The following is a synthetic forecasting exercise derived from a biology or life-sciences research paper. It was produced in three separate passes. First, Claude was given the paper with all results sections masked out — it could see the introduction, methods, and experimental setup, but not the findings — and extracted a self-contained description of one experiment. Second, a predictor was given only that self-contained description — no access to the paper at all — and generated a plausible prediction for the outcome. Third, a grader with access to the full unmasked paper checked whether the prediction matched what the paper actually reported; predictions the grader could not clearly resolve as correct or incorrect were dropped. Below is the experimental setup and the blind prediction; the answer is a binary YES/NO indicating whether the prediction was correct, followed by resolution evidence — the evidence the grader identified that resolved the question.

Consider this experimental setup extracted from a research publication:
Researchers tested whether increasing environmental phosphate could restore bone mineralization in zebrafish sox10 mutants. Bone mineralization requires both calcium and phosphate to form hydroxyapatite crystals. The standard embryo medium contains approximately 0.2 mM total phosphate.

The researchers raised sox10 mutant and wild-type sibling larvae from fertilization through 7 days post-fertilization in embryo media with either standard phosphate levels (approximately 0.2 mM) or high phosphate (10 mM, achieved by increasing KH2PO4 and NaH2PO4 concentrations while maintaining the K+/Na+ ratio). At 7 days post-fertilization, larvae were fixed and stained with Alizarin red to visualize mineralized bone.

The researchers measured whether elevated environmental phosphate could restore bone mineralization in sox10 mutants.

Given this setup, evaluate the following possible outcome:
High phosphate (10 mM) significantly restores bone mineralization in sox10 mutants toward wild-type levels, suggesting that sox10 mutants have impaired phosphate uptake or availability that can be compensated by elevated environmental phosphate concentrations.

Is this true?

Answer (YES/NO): NO